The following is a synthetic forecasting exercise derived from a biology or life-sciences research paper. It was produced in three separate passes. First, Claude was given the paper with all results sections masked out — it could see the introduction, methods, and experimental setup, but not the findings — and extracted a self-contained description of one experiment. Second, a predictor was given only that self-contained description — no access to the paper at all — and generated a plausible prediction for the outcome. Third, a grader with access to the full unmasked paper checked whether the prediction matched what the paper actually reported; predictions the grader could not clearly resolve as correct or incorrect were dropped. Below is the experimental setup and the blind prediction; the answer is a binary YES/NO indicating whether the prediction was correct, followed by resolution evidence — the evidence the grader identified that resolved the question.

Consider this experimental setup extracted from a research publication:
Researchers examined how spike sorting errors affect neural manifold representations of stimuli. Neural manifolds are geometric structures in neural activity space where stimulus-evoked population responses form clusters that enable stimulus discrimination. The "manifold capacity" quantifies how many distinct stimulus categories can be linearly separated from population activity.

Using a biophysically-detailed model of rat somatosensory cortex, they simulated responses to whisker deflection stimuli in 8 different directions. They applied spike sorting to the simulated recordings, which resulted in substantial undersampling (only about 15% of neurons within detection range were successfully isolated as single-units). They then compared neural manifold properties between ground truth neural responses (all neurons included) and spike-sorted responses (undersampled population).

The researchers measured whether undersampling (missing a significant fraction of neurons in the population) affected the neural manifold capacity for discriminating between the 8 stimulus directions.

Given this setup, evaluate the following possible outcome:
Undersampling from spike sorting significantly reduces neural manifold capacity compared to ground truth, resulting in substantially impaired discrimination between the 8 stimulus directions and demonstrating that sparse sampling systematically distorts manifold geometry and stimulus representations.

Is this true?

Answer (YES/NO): NO